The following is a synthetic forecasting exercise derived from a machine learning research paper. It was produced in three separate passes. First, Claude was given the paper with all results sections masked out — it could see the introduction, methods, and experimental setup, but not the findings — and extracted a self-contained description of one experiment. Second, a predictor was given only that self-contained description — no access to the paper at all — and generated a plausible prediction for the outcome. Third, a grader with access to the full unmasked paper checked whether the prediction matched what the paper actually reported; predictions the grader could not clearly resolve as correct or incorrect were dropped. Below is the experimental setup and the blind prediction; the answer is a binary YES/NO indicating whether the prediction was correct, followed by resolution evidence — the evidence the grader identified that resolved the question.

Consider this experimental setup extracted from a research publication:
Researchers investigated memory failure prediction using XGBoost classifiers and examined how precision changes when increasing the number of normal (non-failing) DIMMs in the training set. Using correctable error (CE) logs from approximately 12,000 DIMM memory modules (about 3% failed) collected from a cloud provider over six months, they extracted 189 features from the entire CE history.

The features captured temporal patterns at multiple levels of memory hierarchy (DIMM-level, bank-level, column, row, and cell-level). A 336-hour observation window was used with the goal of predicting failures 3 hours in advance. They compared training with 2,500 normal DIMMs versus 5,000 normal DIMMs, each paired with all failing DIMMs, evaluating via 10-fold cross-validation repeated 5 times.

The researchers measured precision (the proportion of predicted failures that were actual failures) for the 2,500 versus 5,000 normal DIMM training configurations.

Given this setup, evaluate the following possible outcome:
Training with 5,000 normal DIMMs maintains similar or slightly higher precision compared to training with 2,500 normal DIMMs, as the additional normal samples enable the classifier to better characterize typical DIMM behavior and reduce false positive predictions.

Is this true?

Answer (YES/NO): NO